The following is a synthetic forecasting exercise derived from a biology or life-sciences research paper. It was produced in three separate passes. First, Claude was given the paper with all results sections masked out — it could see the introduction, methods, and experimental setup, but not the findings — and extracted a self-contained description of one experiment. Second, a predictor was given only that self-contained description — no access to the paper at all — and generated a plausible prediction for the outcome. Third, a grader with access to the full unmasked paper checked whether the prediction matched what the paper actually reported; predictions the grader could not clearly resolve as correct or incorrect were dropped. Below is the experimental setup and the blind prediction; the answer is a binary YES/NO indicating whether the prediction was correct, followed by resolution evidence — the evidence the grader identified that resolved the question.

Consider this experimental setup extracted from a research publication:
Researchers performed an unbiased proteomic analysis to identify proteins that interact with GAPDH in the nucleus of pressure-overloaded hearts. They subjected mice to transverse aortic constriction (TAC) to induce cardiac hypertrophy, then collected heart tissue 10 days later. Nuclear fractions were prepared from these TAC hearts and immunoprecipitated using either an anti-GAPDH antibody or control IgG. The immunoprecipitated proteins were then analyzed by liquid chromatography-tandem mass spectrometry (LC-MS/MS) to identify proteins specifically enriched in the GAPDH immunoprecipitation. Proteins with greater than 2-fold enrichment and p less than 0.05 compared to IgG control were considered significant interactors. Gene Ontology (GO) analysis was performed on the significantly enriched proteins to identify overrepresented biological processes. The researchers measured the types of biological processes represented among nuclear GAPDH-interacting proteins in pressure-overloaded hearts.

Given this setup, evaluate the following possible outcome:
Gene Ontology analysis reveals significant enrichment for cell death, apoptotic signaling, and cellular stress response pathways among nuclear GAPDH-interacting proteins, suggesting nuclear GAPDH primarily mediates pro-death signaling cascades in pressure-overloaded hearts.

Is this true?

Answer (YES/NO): NO